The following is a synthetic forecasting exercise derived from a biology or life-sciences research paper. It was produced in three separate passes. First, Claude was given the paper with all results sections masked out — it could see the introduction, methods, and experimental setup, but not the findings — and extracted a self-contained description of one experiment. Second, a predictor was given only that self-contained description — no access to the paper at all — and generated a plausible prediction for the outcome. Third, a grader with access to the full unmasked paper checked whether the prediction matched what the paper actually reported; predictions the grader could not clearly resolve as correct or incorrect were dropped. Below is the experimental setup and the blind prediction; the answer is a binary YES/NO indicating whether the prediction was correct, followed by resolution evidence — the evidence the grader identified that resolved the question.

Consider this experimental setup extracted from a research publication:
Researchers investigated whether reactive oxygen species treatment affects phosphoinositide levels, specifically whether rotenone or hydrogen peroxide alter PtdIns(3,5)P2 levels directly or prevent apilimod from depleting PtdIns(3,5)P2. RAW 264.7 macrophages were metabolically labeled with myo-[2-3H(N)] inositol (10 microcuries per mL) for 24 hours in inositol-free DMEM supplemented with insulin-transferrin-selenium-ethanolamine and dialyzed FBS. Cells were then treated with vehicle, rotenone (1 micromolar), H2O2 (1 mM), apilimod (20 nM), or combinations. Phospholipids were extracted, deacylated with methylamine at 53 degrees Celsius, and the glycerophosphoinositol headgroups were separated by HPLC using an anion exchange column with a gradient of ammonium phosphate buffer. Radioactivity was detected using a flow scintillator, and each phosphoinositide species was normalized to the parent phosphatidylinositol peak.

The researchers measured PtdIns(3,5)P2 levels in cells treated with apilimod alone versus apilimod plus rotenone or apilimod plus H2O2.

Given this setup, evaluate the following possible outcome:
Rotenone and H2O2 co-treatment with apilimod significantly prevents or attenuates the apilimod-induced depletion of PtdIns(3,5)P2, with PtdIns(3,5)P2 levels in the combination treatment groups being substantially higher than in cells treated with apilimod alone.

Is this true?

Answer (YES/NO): NO